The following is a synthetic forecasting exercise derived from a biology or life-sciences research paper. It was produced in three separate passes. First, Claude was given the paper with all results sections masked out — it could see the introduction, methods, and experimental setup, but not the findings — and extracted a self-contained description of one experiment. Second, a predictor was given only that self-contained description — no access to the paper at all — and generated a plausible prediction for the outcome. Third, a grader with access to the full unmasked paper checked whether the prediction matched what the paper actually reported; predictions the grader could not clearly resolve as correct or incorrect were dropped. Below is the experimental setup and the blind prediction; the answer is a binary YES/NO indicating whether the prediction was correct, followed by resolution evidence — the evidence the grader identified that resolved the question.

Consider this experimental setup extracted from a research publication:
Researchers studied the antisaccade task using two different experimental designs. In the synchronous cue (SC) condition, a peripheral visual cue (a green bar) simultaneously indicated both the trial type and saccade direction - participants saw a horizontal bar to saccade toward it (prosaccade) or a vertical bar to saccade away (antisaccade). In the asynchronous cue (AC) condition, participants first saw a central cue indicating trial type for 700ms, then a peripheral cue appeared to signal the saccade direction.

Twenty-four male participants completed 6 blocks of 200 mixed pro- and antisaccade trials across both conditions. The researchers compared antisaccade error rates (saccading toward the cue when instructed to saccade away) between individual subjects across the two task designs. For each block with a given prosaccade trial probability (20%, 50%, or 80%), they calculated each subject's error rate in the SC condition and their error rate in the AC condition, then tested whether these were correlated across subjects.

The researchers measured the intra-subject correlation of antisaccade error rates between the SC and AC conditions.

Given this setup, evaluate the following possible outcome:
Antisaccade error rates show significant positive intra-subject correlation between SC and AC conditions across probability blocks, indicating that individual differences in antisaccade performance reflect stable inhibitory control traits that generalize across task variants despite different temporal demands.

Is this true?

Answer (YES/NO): YES